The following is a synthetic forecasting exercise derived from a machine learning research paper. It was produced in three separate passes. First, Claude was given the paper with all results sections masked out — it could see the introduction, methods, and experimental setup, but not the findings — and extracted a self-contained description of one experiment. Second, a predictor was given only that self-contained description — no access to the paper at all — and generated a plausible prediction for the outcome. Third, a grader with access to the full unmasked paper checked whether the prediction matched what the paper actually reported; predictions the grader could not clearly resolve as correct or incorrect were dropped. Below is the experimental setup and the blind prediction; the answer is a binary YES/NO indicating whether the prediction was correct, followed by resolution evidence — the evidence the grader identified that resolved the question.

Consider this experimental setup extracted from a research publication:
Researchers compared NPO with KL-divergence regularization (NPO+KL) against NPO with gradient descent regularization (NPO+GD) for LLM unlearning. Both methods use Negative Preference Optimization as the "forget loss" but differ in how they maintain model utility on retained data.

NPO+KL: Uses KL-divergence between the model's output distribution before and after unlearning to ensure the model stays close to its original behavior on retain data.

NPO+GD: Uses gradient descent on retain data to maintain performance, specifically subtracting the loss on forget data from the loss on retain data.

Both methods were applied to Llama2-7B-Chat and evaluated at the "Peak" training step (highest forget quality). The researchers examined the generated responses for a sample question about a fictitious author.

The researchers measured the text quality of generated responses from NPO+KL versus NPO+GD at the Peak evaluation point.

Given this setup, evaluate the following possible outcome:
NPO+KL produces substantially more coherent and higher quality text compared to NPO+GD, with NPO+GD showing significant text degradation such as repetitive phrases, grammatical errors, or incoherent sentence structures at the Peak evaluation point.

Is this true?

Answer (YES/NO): NO